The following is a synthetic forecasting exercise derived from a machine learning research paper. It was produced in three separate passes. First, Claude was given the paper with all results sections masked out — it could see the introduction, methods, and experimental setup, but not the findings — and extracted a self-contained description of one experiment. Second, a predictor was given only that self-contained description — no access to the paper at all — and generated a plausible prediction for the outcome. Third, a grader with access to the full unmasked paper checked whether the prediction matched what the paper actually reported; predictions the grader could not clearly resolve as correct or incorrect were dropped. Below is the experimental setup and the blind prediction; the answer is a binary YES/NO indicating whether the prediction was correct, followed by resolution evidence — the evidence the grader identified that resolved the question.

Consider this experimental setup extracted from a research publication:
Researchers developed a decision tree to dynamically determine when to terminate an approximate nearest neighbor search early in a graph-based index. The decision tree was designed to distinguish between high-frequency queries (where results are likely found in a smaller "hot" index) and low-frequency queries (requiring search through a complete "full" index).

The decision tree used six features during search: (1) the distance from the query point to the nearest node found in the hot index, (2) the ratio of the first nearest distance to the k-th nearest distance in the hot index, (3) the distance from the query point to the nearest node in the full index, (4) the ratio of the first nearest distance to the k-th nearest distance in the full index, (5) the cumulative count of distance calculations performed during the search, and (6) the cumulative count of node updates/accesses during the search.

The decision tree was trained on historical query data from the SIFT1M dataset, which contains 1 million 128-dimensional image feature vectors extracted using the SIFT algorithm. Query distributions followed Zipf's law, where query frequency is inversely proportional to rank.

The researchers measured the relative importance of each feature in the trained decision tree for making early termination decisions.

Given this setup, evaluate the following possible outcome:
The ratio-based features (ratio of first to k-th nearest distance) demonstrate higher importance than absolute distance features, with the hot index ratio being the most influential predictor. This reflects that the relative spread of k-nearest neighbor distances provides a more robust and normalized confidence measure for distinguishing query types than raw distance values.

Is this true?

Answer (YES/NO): NO